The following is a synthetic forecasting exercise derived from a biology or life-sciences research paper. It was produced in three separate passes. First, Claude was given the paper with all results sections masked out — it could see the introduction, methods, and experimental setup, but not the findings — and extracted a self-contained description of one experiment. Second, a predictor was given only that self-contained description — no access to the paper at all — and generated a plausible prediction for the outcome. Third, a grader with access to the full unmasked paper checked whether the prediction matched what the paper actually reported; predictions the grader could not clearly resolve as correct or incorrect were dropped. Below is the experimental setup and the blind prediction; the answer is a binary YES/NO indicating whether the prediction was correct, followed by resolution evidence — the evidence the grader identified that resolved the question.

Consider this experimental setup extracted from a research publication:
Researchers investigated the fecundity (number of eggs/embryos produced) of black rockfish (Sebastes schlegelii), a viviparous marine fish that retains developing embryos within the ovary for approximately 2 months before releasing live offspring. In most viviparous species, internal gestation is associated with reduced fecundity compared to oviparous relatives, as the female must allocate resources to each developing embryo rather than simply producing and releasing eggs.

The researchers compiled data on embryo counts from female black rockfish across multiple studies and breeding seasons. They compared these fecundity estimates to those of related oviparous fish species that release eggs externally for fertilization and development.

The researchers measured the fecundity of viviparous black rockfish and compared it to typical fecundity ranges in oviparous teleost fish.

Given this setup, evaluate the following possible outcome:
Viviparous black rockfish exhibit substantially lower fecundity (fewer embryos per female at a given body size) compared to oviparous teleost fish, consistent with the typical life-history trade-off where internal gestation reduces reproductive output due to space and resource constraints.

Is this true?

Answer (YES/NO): NO